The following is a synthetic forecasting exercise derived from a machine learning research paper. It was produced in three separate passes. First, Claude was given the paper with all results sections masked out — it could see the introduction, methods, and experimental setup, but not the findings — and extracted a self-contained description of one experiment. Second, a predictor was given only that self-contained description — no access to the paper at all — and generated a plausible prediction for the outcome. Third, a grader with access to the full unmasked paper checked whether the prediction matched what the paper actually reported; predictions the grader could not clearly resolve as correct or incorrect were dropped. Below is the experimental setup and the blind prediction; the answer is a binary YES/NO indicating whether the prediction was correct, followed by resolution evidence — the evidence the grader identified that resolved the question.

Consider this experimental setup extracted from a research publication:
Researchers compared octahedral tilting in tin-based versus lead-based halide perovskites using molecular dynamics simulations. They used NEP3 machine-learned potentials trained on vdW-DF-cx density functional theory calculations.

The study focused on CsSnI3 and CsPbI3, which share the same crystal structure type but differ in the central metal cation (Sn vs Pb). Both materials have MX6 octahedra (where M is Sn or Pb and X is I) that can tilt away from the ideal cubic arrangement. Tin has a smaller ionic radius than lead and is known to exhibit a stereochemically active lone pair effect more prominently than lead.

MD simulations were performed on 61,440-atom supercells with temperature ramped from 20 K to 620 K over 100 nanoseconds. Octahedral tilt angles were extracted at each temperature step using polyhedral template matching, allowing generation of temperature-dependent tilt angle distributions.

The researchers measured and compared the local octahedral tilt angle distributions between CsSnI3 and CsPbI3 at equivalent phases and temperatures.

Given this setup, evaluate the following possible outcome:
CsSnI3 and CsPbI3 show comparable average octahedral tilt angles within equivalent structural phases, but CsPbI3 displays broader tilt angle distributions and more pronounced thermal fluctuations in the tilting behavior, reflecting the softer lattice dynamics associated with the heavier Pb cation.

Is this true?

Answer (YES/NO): NO